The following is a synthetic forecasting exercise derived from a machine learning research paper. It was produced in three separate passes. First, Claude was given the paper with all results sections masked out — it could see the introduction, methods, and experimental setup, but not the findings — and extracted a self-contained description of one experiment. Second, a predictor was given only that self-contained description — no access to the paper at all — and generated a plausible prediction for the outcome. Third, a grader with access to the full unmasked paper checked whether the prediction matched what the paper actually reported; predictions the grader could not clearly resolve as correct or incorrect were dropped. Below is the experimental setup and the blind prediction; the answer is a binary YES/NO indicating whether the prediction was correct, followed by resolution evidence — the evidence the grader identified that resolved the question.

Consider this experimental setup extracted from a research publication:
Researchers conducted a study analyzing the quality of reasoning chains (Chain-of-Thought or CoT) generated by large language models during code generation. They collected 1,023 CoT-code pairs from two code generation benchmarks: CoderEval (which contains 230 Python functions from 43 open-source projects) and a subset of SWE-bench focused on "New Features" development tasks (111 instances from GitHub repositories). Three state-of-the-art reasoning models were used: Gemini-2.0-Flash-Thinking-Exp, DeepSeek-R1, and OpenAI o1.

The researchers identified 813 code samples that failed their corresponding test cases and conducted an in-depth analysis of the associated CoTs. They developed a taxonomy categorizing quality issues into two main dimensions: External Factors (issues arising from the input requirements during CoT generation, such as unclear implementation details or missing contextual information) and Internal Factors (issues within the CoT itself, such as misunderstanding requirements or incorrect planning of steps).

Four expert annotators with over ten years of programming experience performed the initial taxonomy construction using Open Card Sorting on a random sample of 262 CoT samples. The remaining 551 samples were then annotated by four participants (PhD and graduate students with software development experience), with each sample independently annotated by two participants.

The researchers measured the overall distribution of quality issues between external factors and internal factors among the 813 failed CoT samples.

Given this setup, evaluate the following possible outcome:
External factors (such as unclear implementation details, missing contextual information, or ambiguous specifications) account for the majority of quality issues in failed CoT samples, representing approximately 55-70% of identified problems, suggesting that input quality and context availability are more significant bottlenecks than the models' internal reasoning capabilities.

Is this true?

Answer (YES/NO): NO